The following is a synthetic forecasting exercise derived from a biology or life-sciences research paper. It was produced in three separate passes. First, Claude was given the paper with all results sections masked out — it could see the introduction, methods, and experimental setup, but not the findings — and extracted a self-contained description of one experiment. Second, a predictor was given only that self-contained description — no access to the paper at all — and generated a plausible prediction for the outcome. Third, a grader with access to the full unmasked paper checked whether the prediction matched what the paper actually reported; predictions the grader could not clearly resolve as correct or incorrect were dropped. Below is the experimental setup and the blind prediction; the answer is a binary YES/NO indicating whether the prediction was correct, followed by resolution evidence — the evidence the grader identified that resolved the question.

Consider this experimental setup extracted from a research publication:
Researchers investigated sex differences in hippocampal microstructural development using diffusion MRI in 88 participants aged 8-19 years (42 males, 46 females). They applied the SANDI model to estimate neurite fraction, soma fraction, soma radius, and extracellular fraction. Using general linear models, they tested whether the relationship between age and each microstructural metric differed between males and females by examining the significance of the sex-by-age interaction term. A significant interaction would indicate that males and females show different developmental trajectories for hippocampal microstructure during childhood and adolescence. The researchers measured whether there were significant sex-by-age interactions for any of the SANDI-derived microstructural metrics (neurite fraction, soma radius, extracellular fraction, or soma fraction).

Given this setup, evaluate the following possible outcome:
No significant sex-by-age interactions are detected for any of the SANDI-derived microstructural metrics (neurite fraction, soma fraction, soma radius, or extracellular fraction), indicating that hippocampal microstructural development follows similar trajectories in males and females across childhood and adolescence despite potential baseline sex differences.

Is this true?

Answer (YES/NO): NO